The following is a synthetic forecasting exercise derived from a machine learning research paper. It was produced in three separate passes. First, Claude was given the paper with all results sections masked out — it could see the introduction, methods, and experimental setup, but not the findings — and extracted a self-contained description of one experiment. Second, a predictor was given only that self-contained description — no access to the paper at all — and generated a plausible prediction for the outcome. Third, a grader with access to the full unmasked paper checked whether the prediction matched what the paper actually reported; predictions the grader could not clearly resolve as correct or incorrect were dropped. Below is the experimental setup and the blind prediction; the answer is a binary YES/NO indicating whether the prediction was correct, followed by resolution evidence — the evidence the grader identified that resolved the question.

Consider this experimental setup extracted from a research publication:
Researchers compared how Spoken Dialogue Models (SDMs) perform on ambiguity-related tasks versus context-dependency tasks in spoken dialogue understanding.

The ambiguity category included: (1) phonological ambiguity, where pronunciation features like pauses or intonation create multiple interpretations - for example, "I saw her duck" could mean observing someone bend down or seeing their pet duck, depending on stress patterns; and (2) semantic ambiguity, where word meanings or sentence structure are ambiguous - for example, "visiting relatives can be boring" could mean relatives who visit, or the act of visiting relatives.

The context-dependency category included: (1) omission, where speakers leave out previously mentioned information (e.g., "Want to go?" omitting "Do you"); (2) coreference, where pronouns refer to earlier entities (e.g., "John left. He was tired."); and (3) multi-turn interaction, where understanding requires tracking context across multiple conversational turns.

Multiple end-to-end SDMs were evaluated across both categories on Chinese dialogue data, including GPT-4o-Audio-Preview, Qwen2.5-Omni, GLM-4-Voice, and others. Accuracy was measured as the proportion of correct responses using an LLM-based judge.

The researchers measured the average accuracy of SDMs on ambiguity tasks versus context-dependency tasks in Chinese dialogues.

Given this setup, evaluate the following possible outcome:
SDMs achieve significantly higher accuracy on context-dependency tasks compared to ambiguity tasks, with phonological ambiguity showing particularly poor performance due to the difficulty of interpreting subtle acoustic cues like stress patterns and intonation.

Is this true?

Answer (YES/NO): NO